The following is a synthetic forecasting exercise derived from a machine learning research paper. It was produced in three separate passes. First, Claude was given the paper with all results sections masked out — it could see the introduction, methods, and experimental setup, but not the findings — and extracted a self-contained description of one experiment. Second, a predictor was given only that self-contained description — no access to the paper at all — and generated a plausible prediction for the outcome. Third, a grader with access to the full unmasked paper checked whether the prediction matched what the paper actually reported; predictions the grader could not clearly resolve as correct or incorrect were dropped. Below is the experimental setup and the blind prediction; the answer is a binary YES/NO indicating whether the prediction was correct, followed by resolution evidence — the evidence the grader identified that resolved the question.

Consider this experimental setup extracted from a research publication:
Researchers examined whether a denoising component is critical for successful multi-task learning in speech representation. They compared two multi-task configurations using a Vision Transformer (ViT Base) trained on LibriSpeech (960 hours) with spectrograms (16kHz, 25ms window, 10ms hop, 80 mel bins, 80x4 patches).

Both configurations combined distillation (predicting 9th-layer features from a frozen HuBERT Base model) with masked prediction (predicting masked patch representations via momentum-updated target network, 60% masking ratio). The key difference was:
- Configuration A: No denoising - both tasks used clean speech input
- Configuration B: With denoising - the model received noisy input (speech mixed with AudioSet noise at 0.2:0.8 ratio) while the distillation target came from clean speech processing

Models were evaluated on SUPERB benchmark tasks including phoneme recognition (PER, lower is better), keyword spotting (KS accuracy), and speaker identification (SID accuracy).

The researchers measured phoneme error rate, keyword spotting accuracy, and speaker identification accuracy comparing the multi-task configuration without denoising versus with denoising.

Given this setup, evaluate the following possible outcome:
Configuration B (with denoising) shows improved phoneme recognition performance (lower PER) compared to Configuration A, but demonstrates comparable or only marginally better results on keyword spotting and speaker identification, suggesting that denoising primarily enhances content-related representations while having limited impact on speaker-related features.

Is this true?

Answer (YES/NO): NO